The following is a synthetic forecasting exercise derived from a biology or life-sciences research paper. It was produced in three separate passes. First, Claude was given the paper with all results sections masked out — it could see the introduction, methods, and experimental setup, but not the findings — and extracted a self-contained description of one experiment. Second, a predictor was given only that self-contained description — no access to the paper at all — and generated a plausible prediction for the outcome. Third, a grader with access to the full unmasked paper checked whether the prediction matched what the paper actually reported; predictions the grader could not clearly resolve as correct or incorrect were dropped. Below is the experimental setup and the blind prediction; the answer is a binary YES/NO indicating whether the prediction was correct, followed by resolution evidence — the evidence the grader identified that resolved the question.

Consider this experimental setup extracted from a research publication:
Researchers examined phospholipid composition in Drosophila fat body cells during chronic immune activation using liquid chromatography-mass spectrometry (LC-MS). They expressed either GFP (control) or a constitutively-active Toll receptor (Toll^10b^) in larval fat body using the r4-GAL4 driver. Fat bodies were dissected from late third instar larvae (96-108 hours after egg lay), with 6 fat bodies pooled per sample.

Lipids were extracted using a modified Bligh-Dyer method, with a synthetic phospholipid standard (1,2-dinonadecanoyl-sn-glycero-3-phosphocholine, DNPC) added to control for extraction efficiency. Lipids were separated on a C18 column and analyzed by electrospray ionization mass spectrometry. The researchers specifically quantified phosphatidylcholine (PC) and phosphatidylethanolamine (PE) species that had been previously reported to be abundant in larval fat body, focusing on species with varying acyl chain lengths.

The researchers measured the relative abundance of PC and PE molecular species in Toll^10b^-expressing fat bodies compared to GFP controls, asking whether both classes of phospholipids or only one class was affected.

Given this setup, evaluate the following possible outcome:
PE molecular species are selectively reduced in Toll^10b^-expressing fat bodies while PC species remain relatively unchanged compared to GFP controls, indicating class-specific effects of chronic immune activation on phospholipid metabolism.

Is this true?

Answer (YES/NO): NO